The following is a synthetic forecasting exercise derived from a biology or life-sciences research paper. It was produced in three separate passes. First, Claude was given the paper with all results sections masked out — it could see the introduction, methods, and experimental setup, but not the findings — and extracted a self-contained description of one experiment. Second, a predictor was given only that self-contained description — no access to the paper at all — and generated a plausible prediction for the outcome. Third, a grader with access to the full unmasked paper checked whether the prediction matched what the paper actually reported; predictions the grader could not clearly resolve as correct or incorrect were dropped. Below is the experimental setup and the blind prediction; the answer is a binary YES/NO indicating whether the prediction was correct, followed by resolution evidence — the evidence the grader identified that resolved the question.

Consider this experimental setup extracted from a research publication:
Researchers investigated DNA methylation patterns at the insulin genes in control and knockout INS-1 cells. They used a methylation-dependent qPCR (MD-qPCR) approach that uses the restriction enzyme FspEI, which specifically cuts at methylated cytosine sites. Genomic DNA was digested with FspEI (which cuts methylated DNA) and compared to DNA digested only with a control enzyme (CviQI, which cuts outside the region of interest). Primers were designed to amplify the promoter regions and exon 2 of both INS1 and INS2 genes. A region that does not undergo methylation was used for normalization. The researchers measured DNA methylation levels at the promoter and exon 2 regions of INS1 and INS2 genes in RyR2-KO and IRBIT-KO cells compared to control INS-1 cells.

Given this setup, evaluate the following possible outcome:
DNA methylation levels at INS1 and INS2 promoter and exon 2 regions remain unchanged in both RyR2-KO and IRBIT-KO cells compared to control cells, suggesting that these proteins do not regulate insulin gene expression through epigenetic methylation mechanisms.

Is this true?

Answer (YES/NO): NO